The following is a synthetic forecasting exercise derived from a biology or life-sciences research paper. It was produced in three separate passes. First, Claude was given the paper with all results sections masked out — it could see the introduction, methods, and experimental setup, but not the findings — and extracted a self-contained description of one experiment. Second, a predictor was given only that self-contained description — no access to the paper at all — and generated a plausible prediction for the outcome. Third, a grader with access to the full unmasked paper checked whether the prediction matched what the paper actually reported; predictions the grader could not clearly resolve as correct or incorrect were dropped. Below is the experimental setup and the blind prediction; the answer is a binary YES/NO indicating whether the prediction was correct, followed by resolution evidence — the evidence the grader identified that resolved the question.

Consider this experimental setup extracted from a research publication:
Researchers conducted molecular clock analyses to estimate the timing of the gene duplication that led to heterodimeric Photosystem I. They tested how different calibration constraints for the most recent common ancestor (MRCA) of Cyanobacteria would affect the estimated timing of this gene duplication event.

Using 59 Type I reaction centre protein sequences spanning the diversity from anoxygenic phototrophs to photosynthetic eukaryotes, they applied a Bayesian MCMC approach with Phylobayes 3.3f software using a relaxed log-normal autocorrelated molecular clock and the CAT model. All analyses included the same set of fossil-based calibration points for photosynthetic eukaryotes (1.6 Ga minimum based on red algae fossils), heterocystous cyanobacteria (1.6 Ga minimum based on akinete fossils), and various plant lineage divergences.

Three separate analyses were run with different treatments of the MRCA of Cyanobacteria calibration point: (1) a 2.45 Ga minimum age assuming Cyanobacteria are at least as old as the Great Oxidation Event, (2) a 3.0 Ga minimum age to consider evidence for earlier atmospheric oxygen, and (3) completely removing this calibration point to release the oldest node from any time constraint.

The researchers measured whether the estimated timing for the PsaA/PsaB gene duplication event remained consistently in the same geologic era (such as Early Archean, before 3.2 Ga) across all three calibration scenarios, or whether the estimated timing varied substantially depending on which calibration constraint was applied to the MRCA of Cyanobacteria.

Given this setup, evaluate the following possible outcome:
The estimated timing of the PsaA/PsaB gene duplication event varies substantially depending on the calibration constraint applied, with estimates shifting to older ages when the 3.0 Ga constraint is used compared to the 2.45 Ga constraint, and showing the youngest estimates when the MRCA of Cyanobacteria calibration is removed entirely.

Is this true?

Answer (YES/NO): NO